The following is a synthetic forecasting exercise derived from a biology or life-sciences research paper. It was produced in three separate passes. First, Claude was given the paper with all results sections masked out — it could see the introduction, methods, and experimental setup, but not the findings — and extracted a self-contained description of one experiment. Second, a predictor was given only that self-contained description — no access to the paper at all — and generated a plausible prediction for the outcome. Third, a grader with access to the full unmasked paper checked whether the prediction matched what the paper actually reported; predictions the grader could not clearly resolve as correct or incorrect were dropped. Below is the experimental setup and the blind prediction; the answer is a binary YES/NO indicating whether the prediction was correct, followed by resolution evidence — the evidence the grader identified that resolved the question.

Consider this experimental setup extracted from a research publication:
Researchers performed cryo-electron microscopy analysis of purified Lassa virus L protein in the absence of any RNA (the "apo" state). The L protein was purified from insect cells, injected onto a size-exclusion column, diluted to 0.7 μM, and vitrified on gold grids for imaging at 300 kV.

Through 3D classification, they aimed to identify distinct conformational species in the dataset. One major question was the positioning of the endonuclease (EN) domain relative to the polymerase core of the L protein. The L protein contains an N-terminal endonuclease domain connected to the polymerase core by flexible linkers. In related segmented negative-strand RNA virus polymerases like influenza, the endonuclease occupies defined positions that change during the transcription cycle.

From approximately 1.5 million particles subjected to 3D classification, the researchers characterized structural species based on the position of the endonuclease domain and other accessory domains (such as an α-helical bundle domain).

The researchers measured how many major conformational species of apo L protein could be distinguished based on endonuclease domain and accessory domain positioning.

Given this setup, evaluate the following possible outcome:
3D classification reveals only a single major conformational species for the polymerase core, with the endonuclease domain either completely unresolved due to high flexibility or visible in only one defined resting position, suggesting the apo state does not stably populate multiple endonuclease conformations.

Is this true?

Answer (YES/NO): NO